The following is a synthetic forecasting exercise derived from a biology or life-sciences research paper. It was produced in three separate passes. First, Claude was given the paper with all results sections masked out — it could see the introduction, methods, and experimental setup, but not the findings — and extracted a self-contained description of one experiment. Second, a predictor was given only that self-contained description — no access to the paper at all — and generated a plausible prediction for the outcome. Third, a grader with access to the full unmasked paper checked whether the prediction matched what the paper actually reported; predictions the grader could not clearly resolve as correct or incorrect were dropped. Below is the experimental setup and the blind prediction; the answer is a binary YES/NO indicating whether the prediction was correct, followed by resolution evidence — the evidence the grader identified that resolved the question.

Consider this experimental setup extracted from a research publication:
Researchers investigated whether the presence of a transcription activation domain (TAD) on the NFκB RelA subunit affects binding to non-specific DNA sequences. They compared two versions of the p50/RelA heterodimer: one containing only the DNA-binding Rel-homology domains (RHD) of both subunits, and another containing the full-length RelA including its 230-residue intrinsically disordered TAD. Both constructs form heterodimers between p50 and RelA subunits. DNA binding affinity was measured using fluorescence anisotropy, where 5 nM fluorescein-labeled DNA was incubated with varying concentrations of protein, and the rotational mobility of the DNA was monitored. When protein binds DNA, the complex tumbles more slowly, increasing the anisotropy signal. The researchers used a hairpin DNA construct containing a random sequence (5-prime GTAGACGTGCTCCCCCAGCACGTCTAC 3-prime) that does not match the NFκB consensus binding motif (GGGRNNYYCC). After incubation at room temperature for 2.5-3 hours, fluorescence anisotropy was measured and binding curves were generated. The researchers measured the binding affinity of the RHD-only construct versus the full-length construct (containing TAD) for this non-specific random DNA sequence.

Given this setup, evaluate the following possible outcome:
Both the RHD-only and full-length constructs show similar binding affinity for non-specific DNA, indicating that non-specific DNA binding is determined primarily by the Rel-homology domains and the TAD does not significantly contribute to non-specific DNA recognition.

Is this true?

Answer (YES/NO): NO